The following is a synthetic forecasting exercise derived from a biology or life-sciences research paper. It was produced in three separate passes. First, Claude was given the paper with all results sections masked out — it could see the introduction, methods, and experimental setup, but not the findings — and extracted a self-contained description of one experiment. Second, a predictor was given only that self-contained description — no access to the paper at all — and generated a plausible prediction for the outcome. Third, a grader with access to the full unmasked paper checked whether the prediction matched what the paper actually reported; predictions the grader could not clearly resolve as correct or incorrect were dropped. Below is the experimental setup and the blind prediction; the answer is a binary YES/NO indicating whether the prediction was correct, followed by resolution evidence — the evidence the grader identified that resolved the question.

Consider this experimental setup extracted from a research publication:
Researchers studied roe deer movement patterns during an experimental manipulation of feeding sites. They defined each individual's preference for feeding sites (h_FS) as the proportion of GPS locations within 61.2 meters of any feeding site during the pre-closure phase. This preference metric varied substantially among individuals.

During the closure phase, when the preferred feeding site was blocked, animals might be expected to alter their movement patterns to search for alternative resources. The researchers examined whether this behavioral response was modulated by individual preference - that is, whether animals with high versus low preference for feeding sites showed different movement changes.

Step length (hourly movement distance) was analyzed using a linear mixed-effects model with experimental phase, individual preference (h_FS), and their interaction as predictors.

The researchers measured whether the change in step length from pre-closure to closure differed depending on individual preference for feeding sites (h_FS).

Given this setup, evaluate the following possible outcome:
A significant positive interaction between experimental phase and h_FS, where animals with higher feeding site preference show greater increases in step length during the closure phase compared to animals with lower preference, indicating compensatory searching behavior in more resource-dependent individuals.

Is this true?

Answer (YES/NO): YES